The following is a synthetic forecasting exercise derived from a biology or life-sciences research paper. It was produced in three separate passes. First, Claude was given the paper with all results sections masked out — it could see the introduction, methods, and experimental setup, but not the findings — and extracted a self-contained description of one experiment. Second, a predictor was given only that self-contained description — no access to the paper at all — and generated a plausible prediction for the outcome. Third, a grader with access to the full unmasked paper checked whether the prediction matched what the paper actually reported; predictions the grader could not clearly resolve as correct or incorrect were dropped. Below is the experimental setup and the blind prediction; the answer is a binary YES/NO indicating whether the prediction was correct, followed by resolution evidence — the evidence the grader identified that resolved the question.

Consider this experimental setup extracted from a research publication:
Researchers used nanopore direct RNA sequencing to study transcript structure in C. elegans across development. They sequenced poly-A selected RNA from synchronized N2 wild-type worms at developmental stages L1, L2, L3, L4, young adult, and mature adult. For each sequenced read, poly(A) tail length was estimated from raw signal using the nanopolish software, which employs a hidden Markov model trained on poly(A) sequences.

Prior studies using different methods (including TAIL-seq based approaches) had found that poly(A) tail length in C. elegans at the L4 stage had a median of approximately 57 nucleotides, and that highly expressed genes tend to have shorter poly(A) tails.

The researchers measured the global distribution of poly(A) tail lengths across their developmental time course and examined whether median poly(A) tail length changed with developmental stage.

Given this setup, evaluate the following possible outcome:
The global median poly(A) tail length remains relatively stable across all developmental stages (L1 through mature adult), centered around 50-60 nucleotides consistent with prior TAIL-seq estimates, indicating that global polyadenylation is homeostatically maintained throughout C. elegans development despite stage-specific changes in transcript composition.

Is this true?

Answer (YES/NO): NO